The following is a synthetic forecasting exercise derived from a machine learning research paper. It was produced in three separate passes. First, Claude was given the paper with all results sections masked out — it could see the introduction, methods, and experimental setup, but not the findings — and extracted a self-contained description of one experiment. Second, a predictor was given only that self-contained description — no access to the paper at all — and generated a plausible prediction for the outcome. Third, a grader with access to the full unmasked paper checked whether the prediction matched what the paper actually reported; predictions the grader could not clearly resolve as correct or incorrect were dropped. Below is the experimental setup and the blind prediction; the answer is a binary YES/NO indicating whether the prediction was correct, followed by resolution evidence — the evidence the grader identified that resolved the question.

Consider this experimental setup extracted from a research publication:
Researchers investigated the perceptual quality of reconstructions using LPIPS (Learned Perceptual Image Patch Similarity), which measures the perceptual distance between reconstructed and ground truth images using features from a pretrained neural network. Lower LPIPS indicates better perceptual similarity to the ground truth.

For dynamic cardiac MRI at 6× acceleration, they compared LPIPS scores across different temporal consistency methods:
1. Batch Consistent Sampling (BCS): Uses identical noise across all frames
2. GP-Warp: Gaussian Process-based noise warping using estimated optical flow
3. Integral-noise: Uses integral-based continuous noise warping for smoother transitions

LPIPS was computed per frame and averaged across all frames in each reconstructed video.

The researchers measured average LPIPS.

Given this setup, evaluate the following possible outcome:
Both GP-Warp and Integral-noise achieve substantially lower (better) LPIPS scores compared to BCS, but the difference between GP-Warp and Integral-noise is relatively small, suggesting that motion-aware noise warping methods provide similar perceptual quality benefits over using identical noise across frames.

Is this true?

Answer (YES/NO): NO